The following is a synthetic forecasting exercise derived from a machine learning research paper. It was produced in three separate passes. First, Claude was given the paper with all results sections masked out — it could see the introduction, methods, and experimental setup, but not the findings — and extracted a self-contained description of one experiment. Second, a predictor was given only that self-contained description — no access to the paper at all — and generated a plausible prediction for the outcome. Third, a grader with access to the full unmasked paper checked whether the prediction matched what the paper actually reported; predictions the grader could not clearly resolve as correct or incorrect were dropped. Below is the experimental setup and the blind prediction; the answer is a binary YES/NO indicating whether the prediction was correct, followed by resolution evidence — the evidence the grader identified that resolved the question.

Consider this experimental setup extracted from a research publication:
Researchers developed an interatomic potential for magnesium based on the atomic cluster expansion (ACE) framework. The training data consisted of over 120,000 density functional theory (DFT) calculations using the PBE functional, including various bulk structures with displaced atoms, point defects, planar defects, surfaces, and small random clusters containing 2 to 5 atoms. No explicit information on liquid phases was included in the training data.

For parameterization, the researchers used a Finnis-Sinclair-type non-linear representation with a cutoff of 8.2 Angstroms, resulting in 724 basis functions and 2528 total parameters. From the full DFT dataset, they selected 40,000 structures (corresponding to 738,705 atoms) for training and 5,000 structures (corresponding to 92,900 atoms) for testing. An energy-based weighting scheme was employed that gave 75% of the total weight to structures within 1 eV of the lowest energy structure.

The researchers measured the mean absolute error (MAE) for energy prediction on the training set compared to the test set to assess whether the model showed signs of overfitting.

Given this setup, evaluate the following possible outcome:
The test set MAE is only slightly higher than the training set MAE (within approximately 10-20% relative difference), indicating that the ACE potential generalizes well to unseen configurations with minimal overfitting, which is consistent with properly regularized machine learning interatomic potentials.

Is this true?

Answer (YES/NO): NO